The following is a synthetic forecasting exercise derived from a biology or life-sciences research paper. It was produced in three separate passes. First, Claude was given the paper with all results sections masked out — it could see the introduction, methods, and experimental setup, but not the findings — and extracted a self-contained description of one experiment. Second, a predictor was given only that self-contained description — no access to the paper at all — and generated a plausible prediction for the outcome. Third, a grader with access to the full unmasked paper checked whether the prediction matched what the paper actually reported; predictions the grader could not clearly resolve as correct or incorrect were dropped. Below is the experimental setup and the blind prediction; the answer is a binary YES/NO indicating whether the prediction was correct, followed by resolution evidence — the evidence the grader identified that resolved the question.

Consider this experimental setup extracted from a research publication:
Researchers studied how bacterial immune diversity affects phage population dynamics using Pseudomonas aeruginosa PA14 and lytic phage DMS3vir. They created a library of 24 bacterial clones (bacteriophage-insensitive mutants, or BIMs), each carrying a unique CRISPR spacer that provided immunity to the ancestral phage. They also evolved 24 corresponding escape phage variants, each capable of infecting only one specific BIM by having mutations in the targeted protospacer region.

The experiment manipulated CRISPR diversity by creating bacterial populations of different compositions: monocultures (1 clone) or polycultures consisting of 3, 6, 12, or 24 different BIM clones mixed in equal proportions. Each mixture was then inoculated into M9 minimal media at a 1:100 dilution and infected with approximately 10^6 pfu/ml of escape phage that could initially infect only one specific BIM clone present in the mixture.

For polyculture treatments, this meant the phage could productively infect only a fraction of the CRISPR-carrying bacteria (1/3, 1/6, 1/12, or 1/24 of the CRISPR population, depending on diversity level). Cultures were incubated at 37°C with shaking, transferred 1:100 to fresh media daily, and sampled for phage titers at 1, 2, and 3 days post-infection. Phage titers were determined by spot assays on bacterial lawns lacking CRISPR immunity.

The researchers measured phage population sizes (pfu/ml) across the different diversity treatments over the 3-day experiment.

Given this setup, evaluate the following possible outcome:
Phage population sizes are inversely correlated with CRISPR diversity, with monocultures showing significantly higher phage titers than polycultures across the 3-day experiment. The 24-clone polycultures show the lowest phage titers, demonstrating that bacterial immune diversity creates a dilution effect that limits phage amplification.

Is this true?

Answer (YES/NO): YES